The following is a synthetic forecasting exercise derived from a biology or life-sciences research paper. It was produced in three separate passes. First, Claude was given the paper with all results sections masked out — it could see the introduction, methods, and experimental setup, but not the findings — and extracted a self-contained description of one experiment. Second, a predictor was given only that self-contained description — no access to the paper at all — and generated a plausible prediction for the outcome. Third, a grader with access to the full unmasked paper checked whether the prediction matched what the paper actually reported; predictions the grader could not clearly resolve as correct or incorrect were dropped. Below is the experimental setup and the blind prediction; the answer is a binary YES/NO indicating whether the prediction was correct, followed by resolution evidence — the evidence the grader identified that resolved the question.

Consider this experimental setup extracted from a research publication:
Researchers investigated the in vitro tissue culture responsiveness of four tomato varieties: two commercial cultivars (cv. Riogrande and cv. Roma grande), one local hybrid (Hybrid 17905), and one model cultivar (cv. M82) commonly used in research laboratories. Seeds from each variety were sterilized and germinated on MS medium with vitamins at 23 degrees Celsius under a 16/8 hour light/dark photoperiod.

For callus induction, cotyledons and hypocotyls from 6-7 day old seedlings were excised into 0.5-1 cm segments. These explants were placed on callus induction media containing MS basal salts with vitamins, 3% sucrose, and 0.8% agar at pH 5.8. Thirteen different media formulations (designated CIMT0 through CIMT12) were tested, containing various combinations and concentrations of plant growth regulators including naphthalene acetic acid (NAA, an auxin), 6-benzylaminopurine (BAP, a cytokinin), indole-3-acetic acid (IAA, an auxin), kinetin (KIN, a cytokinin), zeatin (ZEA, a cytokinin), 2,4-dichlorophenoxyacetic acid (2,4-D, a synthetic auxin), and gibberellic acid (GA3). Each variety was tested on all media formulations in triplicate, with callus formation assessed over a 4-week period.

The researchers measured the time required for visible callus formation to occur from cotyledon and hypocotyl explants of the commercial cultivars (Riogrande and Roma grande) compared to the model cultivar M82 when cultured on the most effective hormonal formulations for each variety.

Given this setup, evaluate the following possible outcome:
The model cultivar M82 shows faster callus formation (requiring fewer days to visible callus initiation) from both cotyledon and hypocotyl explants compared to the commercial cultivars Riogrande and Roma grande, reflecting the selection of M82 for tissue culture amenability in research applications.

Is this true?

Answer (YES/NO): NO